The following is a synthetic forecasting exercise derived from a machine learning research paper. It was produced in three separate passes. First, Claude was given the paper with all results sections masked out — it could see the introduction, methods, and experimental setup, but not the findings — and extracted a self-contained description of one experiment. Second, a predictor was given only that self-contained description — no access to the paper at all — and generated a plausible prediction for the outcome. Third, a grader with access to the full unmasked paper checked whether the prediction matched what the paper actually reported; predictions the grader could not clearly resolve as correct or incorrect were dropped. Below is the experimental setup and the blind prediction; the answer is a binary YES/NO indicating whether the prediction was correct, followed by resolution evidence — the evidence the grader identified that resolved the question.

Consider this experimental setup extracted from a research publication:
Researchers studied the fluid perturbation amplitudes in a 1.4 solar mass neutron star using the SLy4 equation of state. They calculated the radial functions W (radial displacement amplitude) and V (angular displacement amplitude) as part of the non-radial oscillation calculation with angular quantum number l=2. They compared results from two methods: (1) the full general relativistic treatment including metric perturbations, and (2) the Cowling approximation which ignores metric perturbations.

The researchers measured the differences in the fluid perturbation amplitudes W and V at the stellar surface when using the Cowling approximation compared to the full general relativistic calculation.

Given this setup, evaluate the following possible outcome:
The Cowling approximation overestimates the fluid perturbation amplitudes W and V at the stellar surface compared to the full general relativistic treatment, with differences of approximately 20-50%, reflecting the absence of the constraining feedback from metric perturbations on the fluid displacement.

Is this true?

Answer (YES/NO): NO